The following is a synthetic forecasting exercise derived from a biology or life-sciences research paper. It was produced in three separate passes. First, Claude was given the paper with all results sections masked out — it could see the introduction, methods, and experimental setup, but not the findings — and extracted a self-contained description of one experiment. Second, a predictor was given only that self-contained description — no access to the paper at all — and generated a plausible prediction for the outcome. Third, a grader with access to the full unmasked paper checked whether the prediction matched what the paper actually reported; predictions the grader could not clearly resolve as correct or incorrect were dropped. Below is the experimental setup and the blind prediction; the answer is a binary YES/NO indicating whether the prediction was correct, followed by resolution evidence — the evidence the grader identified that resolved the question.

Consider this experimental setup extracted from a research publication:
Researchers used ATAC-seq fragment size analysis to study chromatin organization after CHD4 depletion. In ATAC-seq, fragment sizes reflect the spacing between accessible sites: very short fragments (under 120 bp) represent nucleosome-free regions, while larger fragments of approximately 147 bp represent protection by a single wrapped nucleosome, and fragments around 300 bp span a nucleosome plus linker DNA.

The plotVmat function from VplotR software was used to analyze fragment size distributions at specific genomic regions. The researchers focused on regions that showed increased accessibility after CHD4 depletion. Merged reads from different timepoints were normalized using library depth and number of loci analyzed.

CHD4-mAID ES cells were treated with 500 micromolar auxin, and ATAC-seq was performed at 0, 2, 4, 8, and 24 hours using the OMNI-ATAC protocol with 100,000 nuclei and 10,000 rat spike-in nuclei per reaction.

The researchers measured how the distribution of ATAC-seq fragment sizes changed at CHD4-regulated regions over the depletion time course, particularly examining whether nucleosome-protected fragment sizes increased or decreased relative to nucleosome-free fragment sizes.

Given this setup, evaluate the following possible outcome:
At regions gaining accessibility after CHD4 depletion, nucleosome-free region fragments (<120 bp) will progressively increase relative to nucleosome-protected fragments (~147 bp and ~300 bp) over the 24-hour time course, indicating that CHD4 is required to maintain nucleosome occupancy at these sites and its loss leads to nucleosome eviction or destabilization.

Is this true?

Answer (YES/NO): NO